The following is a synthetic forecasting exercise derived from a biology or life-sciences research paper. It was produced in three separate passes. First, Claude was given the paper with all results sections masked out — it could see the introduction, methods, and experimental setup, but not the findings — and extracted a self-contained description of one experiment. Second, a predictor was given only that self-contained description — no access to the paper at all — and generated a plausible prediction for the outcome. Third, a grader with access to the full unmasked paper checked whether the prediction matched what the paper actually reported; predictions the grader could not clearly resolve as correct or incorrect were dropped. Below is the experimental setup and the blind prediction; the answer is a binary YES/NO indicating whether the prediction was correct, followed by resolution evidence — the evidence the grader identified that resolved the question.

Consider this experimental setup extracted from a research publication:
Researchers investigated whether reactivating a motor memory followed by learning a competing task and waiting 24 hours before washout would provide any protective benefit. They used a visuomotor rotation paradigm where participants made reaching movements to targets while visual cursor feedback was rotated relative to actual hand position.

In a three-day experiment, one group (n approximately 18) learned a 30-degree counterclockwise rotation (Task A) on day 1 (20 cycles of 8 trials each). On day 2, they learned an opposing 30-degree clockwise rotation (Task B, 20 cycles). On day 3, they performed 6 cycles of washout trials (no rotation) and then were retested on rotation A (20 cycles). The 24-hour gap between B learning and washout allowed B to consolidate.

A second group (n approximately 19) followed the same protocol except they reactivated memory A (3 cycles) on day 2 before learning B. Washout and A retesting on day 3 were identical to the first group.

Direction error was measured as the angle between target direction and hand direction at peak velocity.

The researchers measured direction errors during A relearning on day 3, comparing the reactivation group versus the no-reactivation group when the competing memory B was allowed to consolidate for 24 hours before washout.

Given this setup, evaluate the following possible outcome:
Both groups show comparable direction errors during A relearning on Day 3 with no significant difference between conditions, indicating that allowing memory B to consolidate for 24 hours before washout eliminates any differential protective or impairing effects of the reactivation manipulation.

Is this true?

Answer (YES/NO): YES